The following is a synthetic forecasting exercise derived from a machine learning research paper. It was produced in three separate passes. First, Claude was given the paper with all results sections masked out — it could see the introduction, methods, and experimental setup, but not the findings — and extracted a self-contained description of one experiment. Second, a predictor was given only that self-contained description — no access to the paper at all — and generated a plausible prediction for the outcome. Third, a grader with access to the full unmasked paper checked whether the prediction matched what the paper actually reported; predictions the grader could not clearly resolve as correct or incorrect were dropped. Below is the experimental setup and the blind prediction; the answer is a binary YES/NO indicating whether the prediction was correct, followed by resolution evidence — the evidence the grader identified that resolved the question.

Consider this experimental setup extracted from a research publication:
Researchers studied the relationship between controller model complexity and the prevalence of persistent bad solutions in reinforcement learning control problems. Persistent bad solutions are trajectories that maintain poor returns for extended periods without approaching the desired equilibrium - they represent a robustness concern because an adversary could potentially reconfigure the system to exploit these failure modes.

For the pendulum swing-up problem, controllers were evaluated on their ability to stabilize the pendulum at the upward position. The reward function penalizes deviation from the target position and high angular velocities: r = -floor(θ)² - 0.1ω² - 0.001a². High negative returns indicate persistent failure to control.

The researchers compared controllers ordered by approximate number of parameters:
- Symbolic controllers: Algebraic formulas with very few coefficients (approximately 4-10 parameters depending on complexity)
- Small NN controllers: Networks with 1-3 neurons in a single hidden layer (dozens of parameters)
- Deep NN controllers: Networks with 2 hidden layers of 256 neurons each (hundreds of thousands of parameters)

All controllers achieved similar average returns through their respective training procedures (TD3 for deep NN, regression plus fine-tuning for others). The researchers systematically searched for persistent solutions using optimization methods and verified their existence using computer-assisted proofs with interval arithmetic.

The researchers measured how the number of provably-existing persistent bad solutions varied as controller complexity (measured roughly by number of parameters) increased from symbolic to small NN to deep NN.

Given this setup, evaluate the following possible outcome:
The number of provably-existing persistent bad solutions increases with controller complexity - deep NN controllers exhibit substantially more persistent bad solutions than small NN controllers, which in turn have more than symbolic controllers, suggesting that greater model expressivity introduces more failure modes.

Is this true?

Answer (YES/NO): NO